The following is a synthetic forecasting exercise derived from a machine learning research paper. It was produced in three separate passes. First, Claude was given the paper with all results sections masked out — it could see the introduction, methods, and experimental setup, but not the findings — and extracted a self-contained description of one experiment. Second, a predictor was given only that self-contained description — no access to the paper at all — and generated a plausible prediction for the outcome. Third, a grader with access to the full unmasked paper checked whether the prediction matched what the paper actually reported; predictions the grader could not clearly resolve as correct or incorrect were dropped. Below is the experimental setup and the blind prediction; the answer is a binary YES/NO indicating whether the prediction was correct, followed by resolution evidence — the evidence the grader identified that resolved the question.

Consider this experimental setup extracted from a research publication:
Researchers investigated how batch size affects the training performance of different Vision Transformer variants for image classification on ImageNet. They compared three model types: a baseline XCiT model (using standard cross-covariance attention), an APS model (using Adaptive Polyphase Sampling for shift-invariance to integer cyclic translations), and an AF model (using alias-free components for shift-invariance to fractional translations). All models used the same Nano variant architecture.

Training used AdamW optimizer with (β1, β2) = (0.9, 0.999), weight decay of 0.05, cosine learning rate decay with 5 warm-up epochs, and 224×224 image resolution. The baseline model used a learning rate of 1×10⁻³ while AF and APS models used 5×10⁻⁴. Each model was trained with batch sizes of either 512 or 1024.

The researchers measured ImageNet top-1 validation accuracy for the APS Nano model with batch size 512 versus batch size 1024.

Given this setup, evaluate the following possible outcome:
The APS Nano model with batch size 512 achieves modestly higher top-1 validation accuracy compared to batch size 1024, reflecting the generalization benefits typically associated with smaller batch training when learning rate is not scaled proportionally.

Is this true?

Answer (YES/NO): YES